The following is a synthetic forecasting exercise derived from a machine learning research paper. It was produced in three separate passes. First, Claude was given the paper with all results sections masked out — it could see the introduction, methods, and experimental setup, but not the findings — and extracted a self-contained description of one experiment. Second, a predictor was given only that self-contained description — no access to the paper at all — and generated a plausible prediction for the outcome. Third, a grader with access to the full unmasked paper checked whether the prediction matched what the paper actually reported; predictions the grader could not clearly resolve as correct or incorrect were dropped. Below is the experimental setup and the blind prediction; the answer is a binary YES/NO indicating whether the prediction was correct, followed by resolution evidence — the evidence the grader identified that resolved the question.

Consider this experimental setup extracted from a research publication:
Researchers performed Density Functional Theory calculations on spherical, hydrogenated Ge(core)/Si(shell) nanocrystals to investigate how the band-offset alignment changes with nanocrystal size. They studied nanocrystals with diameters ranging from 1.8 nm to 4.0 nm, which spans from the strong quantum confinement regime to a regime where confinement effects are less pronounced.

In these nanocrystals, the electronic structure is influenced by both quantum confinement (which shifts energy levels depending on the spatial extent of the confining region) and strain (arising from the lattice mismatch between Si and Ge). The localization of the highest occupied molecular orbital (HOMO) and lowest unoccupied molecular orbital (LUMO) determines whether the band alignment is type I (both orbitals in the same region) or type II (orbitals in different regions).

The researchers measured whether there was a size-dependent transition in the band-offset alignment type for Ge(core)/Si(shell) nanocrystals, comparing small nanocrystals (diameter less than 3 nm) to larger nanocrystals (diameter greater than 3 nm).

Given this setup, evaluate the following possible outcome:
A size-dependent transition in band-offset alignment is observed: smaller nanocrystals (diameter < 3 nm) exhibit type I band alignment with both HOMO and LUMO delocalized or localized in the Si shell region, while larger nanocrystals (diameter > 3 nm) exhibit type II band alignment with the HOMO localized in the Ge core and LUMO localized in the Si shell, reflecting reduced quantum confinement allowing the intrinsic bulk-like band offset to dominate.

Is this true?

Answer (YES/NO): NO